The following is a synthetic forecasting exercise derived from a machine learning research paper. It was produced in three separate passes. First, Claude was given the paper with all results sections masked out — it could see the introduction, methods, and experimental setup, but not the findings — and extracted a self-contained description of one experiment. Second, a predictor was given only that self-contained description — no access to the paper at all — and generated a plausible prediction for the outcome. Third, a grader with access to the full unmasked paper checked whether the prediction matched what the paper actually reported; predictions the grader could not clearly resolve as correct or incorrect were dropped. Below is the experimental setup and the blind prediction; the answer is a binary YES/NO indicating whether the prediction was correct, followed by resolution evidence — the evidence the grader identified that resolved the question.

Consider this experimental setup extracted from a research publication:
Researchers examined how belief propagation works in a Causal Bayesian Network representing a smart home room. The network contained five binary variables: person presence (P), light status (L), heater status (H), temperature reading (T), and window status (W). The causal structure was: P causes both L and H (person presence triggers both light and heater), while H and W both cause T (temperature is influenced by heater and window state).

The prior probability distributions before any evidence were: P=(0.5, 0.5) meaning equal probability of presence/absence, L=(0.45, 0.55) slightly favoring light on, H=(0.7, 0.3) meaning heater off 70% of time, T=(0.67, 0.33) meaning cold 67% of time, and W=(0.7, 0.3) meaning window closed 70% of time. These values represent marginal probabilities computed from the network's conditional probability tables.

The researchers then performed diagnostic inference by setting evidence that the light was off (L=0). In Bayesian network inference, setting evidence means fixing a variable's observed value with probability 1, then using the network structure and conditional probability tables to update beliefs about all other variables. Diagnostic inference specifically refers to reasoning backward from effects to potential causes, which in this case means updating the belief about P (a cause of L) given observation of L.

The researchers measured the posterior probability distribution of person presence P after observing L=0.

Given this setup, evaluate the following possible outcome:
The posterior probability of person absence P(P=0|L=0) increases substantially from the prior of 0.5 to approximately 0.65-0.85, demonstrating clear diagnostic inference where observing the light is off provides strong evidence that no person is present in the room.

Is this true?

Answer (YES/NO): NO